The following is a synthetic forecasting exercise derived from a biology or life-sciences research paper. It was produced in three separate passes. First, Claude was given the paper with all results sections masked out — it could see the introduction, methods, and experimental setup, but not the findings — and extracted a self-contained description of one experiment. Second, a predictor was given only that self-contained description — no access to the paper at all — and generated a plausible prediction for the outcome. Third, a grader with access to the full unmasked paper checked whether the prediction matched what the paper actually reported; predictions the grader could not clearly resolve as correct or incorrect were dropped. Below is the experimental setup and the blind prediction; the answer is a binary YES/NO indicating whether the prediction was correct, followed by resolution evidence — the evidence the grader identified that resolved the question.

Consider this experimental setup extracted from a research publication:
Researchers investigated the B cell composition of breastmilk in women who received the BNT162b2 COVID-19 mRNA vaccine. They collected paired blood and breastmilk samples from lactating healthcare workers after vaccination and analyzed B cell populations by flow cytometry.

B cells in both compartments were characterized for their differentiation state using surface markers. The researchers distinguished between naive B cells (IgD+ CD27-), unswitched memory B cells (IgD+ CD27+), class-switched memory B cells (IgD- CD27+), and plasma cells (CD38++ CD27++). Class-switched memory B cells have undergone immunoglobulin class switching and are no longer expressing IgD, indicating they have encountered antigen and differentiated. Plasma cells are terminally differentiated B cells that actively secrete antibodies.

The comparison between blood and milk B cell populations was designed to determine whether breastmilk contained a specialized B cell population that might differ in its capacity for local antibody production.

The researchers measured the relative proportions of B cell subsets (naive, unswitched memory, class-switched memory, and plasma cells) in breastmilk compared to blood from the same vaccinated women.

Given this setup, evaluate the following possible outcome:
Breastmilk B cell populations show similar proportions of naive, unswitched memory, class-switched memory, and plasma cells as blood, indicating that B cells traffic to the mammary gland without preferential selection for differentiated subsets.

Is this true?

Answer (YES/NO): NO